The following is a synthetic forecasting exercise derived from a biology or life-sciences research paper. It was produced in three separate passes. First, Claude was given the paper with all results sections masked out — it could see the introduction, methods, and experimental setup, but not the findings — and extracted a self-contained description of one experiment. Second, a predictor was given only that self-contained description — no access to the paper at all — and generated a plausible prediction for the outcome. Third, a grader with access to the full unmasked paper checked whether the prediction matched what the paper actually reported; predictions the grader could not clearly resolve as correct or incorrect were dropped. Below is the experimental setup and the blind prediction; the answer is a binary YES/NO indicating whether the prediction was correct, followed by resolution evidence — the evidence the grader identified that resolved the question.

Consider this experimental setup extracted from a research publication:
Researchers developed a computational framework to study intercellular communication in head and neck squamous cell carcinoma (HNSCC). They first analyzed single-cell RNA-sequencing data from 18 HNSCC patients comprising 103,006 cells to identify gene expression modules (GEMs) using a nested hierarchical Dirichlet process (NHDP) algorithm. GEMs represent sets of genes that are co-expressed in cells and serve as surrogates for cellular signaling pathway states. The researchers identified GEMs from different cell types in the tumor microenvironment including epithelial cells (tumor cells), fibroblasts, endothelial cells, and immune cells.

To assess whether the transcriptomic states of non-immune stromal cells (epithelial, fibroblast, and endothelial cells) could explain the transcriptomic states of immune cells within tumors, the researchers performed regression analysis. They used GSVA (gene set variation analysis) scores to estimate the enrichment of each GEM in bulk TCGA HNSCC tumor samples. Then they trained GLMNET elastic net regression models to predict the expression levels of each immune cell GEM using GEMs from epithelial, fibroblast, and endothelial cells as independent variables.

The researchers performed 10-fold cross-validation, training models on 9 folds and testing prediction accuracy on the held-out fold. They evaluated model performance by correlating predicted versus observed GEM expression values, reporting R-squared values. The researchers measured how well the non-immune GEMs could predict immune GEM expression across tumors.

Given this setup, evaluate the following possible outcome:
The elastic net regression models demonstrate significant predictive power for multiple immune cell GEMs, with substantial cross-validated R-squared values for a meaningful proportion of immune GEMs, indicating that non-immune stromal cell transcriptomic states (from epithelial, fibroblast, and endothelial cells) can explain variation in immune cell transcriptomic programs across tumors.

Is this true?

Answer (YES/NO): YES